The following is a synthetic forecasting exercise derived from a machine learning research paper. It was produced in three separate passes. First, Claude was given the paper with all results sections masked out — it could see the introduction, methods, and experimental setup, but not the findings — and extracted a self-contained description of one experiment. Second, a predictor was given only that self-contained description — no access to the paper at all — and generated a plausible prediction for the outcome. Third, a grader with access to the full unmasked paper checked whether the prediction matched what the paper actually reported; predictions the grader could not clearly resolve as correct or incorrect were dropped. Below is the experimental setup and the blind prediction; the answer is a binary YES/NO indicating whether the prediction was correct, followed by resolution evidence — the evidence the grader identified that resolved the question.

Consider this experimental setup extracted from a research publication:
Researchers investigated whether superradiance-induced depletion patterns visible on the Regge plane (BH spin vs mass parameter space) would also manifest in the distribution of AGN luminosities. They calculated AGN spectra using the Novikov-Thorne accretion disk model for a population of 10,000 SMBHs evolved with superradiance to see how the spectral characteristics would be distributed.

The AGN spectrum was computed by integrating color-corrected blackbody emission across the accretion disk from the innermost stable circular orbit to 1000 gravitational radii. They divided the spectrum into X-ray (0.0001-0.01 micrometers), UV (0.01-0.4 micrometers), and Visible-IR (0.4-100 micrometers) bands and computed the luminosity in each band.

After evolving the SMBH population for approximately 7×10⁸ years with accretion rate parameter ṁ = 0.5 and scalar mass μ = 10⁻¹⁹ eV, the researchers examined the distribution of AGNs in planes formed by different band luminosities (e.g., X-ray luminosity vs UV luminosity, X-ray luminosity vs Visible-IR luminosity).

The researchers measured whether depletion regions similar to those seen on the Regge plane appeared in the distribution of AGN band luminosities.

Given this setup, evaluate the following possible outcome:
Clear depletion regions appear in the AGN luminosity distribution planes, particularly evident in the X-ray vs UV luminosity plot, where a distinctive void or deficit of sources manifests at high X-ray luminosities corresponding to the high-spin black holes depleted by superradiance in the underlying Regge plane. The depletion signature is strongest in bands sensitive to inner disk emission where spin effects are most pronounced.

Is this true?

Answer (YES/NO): YES